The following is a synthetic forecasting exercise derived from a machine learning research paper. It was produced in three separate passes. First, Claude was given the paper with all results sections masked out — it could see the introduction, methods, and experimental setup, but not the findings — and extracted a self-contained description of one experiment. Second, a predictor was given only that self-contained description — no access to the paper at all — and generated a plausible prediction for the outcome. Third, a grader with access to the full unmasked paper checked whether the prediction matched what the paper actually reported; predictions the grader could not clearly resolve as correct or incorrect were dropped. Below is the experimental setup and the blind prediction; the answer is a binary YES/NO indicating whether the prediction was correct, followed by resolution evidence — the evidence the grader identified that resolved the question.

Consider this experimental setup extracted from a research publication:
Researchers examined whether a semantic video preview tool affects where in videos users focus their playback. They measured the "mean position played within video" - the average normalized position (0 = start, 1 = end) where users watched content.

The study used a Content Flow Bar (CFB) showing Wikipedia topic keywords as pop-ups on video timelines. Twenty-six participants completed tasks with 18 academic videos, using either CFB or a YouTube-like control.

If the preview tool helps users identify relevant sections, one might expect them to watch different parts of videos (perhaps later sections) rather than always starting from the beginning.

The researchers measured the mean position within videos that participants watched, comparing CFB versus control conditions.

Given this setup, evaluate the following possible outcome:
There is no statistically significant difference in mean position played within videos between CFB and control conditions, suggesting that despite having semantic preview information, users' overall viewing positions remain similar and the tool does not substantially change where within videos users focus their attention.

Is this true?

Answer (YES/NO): YES